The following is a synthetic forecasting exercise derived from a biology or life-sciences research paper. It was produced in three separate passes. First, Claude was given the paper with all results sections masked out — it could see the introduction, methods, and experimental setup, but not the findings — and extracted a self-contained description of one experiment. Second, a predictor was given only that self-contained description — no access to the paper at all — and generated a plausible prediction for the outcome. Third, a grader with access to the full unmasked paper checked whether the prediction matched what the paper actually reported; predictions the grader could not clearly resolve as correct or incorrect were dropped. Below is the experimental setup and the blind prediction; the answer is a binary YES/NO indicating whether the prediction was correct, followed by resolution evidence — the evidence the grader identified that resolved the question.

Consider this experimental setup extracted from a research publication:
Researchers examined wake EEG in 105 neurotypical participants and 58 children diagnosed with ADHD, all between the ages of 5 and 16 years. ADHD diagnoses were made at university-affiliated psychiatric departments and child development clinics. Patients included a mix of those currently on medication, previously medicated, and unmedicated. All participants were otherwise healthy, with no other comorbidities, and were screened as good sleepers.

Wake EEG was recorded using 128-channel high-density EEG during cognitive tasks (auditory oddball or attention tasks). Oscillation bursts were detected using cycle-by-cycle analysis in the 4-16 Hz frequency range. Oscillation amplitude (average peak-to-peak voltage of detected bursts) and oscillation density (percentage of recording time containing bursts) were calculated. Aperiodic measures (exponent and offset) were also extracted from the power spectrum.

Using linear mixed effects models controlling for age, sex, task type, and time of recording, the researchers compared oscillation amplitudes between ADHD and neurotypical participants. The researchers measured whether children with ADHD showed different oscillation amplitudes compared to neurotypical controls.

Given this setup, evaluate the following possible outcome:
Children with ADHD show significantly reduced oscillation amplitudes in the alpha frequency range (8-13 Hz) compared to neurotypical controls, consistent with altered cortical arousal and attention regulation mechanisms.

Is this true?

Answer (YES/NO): NO